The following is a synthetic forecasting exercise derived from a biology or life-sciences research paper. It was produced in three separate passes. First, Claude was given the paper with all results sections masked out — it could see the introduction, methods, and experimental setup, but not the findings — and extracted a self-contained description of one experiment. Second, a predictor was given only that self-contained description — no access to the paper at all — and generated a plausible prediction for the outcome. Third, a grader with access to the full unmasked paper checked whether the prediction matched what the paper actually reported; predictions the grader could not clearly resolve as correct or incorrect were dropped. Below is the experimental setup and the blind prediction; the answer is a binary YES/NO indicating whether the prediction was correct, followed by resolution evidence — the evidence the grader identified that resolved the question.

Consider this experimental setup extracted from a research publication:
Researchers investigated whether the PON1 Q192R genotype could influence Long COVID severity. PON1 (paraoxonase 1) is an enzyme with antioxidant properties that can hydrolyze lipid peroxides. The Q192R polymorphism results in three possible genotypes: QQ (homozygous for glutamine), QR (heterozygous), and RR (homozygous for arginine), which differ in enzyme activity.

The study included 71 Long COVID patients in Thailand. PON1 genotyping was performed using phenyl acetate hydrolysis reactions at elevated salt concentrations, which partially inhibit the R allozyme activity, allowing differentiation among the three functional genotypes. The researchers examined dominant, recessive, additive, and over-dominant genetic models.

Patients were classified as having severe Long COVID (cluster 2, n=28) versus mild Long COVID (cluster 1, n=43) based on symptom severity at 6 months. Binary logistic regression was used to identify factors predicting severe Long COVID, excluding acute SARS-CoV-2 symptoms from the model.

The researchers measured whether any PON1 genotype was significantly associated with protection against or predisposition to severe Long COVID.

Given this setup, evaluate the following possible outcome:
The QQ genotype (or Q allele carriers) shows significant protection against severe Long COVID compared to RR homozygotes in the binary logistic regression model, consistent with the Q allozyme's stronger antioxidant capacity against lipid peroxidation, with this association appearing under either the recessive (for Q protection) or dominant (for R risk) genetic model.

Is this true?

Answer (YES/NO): NO